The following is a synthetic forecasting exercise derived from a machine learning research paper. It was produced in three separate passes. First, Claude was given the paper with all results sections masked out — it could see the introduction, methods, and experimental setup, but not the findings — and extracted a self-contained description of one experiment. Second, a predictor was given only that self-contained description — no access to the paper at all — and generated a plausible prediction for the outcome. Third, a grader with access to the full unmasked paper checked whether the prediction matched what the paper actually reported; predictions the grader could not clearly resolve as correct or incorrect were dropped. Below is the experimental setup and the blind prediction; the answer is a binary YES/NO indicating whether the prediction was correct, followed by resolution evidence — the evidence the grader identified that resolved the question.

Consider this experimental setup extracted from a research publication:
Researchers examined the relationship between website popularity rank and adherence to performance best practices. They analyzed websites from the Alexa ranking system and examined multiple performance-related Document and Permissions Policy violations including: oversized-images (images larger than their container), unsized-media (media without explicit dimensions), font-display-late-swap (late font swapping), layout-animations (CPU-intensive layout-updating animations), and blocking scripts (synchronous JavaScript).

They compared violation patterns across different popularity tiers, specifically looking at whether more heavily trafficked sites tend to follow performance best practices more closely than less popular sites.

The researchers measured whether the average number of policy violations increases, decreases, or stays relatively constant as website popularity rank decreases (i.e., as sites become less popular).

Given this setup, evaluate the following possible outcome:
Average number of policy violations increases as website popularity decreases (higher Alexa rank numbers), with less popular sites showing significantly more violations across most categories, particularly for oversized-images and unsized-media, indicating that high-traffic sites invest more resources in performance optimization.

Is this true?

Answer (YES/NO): YES